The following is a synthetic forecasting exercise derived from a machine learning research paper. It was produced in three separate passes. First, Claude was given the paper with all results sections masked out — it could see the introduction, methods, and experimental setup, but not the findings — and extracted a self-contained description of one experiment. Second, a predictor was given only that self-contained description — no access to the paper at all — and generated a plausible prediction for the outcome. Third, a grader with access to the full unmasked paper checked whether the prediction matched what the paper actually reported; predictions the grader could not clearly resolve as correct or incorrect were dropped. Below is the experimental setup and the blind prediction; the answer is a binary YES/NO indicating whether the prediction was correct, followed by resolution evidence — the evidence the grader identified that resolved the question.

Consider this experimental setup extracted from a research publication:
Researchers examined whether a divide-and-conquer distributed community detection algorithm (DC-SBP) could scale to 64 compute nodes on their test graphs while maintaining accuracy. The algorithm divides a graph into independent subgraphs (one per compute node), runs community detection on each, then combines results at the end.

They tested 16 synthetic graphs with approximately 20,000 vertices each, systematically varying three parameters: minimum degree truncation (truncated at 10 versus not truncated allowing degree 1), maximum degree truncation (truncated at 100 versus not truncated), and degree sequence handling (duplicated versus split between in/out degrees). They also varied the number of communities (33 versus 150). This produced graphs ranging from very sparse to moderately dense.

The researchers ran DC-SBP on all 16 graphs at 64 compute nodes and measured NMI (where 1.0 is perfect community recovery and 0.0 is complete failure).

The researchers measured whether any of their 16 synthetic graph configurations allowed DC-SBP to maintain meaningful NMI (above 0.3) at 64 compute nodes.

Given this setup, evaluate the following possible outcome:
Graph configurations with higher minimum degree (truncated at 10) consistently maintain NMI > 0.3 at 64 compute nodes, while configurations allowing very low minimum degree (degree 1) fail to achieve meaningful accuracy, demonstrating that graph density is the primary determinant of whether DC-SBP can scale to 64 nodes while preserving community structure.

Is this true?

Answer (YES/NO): NO